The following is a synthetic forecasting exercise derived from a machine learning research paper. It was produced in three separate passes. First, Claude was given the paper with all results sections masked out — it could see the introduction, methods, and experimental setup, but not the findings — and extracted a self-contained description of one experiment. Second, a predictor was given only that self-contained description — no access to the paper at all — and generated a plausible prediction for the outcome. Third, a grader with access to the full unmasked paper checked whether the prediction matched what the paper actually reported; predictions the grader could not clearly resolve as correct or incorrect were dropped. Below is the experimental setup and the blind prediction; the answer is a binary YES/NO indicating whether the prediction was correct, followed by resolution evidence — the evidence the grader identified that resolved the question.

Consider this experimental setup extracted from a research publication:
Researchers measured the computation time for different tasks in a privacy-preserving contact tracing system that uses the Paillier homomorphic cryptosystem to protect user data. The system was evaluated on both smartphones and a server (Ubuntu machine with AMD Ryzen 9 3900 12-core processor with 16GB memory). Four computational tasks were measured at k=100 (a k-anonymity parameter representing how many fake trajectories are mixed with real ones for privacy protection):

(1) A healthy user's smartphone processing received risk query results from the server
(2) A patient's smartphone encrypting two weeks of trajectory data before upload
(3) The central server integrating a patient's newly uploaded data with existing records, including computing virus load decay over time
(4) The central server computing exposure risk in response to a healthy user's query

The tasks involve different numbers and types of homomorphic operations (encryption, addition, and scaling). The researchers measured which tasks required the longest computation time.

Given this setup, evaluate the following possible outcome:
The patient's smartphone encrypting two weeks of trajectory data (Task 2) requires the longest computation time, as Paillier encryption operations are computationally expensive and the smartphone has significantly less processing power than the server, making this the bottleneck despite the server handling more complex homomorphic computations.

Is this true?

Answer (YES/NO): NO